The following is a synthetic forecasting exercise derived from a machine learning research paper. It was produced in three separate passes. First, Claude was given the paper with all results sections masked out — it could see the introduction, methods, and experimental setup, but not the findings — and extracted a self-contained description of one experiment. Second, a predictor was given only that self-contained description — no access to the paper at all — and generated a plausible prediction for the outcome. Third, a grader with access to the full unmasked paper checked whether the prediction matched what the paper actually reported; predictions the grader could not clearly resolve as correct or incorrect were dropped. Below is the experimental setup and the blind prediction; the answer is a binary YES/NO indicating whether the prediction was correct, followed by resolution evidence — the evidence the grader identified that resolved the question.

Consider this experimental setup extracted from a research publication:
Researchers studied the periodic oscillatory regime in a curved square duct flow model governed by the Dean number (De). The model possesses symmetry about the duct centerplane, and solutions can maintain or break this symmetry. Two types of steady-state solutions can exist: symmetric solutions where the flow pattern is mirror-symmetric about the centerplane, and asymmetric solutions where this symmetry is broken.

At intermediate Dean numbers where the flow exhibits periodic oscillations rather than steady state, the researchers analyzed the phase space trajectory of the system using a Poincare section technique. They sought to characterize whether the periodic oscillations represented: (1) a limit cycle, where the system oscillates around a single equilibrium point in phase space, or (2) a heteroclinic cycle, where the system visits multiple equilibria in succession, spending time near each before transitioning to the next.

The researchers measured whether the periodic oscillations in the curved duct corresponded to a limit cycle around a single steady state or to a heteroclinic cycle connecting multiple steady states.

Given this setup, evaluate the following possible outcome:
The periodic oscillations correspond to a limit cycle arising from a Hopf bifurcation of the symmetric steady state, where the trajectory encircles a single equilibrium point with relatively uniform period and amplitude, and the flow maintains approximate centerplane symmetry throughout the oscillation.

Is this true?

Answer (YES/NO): NO